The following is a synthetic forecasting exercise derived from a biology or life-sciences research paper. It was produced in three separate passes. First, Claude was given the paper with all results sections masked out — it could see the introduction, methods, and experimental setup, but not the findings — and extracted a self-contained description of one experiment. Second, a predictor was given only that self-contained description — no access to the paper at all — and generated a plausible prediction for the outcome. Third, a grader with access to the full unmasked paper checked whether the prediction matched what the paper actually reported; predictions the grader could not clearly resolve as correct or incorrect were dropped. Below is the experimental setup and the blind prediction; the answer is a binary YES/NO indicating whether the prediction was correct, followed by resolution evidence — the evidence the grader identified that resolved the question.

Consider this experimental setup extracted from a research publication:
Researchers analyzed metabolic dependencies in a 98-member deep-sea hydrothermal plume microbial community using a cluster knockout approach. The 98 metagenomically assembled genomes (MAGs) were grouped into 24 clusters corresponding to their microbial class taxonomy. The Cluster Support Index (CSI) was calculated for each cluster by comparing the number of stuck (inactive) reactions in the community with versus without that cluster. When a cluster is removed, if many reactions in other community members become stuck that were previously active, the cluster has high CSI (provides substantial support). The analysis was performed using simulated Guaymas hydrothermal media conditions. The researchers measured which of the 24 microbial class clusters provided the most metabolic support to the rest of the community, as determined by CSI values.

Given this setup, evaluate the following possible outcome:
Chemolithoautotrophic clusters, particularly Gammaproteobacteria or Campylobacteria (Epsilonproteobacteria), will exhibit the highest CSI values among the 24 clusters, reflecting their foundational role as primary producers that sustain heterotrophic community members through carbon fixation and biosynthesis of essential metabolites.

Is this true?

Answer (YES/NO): NO